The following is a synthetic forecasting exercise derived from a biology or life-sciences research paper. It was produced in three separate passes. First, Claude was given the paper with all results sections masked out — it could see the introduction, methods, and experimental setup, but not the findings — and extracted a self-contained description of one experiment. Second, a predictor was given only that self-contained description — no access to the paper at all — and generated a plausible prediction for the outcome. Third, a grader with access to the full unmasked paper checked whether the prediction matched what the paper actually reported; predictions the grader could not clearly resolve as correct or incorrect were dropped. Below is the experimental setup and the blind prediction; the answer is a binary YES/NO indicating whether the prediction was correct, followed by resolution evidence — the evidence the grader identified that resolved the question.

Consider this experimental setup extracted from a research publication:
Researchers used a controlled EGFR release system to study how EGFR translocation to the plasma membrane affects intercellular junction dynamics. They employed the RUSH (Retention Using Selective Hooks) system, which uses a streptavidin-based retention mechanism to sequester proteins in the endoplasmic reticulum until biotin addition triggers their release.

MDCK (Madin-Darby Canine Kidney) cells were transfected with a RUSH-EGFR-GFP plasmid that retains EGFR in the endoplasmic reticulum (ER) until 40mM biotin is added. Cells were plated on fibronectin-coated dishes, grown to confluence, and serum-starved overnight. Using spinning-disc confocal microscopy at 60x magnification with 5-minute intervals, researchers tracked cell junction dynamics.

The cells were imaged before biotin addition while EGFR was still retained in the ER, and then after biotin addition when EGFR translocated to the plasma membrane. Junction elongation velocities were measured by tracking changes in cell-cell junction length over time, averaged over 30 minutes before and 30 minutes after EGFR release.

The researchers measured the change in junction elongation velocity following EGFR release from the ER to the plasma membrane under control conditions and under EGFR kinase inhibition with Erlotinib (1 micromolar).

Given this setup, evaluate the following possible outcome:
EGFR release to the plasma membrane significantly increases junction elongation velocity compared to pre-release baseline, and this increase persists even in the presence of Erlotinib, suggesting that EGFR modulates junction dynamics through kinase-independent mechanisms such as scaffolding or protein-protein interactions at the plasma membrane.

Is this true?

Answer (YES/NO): NO